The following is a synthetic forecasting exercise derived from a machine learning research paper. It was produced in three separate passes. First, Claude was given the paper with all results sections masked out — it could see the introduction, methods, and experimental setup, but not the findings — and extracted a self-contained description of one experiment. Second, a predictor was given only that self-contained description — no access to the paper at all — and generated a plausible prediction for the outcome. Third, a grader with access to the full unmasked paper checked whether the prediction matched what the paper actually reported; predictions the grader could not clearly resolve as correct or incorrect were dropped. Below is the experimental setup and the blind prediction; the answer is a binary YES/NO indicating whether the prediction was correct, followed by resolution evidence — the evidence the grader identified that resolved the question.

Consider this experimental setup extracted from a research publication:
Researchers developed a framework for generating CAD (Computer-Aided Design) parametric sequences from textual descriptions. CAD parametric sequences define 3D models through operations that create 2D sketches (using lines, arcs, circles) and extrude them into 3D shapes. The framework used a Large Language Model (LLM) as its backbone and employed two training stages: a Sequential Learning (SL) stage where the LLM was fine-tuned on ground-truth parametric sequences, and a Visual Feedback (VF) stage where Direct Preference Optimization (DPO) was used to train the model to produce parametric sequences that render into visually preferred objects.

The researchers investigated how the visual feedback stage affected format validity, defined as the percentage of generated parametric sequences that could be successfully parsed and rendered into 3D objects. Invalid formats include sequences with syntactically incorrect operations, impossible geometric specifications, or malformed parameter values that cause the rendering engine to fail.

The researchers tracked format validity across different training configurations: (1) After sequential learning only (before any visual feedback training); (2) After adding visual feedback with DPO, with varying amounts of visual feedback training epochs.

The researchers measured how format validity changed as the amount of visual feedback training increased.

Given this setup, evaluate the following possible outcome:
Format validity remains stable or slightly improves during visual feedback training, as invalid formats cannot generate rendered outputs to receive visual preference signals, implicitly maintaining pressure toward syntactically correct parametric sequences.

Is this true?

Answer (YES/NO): NO